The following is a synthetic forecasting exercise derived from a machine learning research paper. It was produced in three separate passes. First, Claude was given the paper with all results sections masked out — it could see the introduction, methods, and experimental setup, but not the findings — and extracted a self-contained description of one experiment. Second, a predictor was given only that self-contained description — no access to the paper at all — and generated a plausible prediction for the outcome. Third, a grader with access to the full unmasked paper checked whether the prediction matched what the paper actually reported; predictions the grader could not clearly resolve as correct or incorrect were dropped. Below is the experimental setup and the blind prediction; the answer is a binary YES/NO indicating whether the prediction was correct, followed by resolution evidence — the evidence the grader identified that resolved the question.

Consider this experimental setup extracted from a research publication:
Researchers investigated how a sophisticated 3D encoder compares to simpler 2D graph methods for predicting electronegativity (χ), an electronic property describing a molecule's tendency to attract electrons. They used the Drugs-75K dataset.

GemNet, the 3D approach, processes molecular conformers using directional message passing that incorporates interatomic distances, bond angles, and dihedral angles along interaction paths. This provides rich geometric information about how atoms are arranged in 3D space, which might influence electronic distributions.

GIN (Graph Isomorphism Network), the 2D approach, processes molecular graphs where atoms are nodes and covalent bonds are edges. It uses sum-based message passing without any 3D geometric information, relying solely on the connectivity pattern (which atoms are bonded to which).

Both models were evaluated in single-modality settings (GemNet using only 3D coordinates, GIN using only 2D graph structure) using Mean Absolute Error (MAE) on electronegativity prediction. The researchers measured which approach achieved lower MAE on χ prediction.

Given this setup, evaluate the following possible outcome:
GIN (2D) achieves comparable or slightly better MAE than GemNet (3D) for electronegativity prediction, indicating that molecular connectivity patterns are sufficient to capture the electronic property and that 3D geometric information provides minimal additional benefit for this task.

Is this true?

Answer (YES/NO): NO